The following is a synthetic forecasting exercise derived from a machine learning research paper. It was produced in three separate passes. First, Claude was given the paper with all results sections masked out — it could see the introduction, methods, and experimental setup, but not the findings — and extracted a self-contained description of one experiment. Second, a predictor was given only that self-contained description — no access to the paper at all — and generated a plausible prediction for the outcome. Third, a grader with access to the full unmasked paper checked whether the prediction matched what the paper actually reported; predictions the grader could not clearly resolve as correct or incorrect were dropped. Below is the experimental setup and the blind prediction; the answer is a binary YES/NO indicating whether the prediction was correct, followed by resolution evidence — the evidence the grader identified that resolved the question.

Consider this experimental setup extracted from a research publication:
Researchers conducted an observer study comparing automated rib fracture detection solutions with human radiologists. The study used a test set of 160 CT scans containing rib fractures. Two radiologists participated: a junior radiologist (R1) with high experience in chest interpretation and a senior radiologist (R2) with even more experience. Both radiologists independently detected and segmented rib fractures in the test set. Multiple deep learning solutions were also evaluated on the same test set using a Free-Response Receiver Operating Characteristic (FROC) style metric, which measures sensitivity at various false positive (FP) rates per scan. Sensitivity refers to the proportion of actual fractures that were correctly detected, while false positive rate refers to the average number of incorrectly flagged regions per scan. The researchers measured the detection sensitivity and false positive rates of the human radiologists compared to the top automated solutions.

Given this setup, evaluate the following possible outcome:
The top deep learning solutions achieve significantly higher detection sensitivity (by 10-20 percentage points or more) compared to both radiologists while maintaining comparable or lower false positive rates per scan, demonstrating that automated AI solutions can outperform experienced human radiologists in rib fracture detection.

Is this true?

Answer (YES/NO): NO